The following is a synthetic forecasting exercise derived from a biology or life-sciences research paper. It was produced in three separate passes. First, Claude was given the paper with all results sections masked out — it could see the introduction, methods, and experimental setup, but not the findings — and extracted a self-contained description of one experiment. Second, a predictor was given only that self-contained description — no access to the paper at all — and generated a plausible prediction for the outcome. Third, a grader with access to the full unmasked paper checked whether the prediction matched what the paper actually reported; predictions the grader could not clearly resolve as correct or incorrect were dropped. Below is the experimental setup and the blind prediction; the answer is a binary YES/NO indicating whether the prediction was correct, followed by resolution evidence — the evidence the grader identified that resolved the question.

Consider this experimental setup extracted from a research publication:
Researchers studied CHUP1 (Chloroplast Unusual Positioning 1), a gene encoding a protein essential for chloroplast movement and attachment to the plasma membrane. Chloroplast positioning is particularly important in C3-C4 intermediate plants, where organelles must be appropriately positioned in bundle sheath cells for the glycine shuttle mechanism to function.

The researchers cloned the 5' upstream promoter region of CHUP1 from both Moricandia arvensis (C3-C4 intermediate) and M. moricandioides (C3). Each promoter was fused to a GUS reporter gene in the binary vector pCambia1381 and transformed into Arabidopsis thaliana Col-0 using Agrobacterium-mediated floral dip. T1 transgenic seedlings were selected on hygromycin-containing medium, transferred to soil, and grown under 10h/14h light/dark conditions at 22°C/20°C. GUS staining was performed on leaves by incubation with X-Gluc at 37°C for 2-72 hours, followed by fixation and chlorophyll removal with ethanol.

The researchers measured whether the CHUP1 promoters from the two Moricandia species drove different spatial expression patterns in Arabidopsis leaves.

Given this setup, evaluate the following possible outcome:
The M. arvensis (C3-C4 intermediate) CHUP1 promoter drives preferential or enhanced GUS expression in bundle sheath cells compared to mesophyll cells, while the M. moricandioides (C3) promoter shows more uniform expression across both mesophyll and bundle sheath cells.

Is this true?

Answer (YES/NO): NO